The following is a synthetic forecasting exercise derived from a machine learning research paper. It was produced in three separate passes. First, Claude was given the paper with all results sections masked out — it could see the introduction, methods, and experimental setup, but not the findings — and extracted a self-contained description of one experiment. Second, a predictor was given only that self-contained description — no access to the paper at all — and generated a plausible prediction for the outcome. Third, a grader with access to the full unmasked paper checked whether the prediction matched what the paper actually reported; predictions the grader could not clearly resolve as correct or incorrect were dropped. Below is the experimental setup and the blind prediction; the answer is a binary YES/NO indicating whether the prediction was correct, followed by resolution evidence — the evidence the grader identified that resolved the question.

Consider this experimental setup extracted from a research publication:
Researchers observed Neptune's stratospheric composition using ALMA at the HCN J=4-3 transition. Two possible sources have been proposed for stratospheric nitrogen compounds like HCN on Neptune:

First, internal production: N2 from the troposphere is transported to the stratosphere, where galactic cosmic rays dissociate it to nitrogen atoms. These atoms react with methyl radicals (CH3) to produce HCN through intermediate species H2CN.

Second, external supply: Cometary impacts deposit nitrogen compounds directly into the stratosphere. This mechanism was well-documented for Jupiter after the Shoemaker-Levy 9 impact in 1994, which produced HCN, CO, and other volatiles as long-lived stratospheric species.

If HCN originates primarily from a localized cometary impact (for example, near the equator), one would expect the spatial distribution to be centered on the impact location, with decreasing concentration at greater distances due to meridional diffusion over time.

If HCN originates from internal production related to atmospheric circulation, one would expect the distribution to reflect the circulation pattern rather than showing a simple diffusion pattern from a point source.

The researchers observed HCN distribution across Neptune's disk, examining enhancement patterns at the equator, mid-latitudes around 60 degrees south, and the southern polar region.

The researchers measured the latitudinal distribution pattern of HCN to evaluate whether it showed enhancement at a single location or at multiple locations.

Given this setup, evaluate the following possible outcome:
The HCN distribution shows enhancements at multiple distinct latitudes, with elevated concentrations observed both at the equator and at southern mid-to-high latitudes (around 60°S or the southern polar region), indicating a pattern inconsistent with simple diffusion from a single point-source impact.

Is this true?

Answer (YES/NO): YES